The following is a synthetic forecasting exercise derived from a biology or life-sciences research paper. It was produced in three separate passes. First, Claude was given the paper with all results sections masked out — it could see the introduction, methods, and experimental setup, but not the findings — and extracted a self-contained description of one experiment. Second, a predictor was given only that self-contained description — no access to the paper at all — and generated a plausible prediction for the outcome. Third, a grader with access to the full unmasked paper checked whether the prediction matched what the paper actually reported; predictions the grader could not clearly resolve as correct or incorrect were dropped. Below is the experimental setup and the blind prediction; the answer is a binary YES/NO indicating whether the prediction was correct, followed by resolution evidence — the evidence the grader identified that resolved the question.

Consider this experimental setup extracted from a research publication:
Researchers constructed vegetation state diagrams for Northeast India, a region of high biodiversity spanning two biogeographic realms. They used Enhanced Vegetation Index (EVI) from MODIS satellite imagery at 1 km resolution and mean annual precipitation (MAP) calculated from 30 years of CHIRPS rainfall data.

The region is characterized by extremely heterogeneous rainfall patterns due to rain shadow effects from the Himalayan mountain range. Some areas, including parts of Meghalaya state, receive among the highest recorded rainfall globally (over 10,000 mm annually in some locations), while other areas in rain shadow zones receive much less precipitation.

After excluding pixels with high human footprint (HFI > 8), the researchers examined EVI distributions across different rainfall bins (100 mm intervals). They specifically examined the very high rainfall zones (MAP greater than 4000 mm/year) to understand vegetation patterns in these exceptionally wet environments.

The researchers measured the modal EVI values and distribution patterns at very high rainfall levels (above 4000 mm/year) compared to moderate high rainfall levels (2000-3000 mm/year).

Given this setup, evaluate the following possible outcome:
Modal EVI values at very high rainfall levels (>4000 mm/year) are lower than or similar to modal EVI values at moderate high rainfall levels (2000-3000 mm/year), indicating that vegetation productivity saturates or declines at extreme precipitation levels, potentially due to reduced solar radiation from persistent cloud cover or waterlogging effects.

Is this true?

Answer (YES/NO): YES